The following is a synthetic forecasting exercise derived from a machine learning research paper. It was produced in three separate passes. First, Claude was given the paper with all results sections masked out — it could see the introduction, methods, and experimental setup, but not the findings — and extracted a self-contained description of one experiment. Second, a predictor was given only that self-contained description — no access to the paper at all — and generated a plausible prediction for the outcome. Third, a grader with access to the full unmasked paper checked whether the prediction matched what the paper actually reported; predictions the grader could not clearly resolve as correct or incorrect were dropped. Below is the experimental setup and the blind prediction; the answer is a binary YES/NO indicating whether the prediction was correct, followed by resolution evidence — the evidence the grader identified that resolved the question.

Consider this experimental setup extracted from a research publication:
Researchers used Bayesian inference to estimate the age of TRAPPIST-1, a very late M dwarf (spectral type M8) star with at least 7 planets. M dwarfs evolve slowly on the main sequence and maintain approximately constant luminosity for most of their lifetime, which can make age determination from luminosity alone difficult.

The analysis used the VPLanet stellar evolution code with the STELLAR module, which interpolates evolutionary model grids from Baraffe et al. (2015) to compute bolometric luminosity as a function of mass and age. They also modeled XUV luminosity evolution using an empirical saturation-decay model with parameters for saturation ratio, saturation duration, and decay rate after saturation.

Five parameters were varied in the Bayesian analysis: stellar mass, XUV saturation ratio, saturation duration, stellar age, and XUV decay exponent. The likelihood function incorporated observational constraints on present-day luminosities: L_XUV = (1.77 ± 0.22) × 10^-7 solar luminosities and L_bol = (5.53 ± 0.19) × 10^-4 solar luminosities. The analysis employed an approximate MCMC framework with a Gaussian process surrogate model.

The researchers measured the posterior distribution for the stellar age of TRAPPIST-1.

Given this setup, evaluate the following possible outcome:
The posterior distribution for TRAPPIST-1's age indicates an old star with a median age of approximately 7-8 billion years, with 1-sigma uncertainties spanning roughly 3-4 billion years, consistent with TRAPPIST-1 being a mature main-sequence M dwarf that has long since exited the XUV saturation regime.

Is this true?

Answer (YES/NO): YES